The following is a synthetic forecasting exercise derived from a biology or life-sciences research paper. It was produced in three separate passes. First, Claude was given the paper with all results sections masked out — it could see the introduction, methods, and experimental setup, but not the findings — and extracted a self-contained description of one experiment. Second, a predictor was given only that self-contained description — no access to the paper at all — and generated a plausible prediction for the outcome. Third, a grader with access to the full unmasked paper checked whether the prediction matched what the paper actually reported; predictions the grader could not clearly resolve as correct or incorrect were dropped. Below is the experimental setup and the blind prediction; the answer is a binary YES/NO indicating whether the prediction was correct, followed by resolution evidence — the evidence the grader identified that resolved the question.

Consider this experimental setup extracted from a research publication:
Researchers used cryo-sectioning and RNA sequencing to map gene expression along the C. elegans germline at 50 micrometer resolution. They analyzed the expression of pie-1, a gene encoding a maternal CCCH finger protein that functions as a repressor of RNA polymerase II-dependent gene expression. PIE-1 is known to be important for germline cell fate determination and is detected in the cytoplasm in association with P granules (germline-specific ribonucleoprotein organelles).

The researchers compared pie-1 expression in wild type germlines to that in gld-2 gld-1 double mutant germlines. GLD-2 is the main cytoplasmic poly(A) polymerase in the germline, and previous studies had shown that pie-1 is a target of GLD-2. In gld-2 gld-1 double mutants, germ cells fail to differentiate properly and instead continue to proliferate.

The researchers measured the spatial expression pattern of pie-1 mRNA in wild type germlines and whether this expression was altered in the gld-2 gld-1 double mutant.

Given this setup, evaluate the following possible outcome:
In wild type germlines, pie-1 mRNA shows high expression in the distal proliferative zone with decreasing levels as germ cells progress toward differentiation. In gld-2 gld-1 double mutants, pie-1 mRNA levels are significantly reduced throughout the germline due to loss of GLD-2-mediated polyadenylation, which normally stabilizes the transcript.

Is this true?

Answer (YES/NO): NO